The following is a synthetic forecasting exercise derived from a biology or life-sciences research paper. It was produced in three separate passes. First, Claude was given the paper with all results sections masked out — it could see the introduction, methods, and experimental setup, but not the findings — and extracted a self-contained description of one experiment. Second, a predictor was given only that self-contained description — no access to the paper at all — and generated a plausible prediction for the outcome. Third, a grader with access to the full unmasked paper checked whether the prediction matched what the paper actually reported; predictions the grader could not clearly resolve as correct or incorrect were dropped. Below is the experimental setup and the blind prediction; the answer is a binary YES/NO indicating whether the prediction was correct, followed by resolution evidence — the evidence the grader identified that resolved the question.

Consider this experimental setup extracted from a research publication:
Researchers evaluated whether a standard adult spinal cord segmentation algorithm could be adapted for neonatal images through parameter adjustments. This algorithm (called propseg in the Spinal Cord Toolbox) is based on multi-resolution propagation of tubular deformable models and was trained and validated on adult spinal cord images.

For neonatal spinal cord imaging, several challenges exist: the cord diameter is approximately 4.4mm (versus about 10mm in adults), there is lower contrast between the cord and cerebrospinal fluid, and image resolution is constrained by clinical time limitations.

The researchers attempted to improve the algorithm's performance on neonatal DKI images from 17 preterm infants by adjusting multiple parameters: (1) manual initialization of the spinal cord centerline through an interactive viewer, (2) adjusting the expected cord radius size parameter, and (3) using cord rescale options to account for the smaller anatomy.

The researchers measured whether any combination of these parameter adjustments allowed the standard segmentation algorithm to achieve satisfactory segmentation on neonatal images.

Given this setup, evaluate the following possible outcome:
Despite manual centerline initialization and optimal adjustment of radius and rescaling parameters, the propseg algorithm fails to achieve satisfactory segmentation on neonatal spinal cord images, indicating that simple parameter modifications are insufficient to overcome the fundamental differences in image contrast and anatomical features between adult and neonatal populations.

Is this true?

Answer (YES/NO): YES